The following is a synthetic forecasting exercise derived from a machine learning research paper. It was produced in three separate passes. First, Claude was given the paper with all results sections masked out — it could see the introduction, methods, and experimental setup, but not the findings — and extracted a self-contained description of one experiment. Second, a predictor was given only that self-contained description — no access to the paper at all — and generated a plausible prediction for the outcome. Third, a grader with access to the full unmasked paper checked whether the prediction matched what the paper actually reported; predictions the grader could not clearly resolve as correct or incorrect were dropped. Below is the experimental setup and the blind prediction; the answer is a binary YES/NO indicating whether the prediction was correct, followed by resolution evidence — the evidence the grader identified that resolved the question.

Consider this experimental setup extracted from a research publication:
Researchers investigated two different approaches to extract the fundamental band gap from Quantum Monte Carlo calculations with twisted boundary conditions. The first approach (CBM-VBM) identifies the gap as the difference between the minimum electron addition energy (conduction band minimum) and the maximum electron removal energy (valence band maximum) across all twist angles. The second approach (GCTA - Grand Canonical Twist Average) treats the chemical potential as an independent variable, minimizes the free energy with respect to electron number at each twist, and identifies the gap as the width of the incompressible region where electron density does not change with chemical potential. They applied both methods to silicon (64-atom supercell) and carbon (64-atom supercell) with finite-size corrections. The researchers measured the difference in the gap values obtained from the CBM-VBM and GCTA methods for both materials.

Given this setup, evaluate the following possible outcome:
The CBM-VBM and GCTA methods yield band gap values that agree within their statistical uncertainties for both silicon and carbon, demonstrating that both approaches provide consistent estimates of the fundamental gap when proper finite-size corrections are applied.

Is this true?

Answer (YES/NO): YES